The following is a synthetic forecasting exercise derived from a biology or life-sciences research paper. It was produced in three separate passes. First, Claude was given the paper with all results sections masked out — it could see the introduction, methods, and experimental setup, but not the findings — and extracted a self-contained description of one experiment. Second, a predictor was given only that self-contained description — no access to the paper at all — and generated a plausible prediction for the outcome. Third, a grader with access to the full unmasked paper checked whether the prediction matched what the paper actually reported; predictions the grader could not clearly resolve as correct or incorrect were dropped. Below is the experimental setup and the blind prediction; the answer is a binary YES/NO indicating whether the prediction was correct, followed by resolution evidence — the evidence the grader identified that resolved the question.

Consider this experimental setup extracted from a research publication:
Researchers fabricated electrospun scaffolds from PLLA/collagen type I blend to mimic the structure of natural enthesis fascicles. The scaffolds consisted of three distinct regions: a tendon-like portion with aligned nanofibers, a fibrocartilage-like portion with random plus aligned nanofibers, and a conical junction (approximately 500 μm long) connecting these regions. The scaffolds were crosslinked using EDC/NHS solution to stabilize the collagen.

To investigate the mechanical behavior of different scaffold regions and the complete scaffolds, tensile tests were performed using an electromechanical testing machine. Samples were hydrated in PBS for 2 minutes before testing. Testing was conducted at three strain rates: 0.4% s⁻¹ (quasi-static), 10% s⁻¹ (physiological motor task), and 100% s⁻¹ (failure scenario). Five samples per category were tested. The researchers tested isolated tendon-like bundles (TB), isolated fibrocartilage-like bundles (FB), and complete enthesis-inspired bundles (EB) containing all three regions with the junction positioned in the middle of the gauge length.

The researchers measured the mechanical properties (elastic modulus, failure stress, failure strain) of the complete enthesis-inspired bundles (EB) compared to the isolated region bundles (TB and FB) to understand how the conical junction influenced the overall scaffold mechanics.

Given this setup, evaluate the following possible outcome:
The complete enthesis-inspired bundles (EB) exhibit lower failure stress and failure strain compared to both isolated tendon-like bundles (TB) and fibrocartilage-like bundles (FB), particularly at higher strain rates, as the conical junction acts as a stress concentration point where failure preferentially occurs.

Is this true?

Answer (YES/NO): NO